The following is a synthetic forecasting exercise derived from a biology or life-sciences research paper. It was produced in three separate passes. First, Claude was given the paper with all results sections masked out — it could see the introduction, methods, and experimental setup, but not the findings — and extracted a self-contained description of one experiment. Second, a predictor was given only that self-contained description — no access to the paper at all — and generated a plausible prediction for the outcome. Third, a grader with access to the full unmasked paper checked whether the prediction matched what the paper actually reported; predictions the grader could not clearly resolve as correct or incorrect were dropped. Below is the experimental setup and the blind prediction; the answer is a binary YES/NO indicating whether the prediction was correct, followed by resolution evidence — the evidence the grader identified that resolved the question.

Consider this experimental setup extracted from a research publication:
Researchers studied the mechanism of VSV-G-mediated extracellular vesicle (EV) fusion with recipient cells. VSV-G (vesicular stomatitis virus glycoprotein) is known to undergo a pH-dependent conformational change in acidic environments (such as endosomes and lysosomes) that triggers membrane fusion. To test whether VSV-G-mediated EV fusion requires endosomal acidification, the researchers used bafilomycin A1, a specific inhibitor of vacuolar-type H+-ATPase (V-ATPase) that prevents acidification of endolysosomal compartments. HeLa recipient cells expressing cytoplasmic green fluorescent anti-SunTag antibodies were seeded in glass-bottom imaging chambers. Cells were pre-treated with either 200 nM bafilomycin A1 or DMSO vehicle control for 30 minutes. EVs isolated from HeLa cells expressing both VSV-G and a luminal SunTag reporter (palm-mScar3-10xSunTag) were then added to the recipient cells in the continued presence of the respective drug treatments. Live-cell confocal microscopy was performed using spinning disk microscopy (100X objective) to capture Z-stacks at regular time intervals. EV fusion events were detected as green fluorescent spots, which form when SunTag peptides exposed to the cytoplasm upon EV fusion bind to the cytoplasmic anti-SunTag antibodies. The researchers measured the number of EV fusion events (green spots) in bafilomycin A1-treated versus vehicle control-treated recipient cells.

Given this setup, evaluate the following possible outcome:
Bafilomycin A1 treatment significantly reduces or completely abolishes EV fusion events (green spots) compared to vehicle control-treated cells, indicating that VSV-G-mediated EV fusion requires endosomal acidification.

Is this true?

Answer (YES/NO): YES